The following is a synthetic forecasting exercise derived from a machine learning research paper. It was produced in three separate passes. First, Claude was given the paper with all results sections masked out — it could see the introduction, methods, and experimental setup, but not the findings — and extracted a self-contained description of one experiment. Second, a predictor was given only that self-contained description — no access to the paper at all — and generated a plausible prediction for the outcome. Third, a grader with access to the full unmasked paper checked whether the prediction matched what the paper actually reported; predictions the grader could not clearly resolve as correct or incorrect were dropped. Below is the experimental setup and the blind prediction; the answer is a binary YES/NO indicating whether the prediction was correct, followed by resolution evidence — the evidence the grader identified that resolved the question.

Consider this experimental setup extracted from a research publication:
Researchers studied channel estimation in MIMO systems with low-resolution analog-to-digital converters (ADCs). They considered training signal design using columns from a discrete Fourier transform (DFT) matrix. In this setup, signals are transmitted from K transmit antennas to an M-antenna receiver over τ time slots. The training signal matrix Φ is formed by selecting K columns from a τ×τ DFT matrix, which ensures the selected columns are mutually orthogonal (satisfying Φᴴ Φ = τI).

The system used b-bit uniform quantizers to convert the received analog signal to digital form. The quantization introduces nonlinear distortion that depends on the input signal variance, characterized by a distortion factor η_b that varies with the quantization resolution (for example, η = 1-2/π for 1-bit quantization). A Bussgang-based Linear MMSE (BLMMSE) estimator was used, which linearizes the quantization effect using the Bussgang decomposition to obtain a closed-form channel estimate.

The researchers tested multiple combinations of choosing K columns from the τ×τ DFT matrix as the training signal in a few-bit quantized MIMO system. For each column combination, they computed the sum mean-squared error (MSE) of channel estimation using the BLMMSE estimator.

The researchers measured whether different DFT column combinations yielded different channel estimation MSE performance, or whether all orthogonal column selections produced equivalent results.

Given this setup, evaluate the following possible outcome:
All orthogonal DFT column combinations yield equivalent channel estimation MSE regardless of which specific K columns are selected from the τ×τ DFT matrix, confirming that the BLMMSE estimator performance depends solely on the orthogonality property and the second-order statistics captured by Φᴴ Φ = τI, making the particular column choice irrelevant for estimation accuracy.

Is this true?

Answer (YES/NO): NO